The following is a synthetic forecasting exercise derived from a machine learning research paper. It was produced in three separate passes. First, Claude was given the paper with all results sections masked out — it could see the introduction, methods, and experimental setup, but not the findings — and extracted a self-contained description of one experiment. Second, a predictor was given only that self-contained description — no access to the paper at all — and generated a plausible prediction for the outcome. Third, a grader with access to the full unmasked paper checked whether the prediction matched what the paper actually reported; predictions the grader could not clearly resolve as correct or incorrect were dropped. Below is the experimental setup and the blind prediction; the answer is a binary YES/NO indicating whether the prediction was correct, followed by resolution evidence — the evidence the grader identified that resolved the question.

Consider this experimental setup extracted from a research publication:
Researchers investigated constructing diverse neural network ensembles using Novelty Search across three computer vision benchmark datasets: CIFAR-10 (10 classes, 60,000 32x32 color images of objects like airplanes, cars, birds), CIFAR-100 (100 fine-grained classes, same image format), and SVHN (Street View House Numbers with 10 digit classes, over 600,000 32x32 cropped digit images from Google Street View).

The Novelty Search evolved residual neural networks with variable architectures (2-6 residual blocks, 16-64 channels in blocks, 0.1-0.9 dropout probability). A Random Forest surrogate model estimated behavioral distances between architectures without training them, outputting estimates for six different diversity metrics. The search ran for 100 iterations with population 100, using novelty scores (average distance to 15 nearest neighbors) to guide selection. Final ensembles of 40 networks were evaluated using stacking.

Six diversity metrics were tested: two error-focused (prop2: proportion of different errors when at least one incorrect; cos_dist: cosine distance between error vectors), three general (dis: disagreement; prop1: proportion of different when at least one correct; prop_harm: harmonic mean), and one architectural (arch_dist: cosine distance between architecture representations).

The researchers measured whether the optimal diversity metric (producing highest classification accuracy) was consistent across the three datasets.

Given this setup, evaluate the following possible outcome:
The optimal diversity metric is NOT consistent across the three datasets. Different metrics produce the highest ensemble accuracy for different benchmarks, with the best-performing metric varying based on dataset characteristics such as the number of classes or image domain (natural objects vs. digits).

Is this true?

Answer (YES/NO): NO